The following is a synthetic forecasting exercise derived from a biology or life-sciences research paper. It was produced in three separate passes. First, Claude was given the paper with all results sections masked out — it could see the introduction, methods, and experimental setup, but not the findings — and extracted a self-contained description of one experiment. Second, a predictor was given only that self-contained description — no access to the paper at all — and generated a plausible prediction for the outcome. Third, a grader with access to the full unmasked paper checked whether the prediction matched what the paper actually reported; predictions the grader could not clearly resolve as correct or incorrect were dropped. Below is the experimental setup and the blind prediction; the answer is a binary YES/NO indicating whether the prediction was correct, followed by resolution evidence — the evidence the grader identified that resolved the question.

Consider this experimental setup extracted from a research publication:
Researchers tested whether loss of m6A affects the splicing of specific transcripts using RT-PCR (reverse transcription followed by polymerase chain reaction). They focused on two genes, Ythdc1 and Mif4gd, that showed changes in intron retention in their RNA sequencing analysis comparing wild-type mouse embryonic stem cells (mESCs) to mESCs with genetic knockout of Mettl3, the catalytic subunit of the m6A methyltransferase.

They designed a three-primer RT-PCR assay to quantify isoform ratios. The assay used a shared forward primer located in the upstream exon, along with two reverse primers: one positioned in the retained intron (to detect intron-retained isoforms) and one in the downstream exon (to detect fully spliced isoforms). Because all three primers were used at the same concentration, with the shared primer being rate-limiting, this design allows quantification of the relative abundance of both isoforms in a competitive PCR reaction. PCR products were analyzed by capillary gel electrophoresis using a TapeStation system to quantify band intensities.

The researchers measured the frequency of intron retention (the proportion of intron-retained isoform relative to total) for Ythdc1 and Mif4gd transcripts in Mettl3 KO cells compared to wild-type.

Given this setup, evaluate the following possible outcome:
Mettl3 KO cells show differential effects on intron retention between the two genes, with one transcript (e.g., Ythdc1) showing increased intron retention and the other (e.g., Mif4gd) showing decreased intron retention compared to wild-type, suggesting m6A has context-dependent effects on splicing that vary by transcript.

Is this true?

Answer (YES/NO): NO